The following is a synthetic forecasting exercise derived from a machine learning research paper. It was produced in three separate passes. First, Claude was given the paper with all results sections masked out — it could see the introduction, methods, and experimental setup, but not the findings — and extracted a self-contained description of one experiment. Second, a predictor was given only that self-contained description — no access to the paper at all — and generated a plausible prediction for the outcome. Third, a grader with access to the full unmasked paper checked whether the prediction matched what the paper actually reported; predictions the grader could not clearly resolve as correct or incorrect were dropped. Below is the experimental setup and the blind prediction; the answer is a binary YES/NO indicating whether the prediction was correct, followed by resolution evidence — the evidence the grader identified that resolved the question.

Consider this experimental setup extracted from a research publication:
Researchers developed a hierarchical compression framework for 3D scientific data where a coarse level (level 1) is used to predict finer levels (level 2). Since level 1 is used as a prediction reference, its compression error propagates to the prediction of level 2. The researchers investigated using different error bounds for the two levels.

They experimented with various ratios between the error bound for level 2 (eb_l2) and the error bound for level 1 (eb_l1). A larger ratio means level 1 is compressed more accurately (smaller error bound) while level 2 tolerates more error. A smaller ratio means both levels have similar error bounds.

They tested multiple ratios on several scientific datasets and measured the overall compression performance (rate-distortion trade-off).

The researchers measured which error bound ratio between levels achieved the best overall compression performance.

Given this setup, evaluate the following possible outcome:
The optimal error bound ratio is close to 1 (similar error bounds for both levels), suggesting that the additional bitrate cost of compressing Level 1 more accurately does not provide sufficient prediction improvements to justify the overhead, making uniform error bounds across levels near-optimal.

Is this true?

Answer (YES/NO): NO